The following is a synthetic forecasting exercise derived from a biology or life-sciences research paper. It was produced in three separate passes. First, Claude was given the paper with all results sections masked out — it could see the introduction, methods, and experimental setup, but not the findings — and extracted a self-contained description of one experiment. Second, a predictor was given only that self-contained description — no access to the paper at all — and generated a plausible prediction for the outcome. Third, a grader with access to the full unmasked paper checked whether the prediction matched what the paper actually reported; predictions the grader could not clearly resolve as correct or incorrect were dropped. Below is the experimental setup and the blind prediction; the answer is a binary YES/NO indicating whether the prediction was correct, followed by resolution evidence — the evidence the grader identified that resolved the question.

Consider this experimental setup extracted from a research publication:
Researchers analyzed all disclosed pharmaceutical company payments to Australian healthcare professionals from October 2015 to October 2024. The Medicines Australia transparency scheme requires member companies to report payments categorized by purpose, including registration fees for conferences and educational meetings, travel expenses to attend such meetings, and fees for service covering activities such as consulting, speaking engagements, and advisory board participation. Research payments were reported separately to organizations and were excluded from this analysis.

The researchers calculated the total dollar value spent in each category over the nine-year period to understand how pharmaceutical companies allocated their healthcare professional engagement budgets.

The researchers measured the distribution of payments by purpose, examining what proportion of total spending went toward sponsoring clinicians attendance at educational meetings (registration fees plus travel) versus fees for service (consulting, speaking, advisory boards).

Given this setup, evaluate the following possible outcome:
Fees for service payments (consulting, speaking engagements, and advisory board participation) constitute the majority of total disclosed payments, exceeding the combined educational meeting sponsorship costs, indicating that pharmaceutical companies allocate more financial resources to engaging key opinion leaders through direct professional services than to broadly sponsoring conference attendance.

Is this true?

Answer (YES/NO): YES